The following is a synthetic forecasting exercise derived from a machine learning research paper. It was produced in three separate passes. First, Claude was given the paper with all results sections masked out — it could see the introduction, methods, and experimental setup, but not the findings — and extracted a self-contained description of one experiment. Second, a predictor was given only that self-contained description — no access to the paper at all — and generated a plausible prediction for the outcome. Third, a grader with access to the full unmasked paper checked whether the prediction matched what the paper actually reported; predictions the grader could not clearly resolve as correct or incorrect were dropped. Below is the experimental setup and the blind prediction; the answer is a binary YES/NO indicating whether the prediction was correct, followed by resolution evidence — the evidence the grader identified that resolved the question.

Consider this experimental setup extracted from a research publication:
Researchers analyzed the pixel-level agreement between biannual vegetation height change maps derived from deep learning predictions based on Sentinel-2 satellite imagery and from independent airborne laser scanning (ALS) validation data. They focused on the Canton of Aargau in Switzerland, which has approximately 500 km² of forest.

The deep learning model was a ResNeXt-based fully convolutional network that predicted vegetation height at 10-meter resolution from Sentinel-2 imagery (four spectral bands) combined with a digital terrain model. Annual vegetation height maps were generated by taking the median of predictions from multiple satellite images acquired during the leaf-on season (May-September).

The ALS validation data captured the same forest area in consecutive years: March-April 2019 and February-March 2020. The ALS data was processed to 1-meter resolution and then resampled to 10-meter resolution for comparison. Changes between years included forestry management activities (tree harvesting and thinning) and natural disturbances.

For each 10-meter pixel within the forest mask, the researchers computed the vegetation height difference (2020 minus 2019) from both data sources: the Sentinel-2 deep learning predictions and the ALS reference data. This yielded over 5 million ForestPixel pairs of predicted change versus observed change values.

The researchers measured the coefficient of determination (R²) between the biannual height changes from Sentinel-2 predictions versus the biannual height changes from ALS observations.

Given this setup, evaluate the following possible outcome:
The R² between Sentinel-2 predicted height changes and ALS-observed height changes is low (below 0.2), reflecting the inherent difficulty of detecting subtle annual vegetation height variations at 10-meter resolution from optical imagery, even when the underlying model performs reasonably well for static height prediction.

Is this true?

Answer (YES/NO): NO